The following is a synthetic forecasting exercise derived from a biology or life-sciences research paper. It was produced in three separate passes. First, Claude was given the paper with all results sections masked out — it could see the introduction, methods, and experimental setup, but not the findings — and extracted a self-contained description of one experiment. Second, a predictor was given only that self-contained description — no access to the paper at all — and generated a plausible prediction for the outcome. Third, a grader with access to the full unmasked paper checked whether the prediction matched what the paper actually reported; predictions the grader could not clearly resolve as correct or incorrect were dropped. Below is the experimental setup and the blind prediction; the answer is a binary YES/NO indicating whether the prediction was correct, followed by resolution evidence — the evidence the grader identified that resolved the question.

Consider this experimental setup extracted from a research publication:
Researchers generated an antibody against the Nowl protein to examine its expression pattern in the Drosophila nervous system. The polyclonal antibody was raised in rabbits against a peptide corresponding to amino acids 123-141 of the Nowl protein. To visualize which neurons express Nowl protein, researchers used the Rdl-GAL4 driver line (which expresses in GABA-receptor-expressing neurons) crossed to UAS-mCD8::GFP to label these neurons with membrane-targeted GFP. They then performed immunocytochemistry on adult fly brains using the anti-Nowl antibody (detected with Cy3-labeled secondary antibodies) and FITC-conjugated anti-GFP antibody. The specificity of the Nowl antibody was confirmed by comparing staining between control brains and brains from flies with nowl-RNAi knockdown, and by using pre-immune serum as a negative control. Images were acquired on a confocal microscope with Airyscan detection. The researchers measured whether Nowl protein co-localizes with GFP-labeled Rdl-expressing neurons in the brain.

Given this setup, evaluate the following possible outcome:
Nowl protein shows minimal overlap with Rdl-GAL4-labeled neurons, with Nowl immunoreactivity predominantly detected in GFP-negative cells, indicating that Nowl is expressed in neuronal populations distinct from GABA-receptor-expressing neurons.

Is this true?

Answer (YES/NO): NO